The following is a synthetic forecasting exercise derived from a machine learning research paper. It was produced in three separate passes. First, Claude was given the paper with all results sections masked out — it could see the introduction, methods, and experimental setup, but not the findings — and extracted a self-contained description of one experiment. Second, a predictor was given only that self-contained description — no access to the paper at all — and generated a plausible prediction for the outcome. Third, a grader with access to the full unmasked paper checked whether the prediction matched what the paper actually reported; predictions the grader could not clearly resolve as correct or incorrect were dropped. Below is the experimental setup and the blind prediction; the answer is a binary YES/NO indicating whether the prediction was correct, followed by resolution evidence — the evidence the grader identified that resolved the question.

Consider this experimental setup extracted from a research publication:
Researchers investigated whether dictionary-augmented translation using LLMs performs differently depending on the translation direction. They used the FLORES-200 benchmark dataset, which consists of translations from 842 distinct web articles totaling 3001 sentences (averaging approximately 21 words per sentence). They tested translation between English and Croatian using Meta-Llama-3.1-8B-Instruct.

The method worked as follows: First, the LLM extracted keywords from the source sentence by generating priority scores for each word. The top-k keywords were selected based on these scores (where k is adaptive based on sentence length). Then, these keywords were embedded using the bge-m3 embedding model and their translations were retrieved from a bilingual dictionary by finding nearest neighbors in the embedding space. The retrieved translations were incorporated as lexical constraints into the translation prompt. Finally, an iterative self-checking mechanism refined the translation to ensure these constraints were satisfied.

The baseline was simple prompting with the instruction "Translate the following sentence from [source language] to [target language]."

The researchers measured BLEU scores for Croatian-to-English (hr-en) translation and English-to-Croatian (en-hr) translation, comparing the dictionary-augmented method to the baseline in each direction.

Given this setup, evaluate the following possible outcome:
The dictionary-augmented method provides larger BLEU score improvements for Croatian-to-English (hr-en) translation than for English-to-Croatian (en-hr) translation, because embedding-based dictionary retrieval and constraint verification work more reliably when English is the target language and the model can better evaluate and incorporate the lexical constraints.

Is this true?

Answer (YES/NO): NO